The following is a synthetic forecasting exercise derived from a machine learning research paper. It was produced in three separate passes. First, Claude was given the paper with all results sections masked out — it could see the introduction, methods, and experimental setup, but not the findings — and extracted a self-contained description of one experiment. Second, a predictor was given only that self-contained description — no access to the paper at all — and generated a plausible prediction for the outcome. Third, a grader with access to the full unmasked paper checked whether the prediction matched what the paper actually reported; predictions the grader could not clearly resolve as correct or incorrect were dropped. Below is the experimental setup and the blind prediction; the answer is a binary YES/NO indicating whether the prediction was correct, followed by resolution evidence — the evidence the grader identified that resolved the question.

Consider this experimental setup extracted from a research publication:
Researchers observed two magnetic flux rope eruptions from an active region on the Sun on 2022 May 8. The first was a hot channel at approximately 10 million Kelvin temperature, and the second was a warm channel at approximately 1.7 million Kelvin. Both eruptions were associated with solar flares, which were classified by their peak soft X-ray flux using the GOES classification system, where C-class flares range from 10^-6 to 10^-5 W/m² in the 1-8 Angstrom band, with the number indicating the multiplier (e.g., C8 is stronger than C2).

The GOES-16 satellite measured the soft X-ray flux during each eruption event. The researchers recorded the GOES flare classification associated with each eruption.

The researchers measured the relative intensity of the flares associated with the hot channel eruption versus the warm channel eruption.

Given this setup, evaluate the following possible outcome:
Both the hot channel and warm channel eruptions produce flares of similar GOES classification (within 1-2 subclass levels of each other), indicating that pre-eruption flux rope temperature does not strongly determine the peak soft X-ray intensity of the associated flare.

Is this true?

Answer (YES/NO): NO